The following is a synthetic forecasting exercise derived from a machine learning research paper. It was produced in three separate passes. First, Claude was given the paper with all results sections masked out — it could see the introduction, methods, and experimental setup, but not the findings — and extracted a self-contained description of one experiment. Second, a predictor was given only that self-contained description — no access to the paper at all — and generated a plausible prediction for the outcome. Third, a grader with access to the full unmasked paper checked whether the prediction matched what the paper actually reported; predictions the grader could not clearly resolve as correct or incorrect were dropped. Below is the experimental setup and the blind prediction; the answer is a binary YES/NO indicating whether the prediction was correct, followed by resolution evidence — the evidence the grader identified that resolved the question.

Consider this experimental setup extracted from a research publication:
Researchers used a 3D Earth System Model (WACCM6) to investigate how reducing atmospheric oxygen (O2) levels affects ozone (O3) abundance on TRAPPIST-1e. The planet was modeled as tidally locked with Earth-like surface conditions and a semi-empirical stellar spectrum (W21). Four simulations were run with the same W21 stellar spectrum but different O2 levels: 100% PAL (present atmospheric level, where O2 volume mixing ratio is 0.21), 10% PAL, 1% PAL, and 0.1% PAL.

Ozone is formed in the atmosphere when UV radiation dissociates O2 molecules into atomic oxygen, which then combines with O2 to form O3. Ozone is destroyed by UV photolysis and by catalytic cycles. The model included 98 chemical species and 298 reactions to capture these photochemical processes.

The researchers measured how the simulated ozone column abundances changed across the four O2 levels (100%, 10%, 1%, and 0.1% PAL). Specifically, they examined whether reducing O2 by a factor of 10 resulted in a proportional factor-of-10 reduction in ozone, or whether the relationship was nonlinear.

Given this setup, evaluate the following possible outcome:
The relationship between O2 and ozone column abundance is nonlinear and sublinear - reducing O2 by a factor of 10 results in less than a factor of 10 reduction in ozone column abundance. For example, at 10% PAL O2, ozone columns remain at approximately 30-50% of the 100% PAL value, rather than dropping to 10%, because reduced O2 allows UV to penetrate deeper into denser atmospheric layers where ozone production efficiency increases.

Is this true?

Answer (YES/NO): NO